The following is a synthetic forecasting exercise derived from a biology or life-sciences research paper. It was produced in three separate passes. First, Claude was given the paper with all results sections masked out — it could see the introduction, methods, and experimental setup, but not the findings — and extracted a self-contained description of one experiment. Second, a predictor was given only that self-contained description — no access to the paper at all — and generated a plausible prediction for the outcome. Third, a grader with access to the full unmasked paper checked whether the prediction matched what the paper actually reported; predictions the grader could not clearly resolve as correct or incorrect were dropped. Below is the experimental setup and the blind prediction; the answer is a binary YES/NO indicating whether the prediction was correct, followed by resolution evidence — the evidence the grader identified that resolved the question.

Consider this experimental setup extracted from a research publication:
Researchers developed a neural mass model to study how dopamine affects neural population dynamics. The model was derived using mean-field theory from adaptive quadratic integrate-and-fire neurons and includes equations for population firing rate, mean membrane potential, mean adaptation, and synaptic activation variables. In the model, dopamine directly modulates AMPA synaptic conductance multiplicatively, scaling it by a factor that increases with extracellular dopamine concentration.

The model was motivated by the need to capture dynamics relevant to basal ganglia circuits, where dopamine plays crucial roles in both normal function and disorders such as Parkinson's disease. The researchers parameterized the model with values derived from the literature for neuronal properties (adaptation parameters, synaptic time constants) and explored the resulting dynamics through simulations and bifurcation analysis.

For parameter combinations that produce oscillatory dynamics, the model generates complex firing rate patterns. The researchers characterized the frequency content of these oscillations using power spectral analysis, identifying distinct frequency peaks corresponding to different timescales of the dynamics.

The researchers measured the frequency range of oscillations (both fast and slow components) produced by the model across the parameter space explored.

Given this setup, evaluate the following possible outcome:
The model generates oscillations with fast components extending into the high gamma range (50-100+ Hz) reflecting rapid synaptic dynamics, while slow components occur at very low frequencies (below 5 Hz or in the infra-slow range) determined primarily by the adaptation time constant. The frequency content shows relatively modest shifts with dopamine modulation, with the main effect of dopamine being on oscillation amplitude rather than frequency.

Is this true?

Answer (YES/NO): NO